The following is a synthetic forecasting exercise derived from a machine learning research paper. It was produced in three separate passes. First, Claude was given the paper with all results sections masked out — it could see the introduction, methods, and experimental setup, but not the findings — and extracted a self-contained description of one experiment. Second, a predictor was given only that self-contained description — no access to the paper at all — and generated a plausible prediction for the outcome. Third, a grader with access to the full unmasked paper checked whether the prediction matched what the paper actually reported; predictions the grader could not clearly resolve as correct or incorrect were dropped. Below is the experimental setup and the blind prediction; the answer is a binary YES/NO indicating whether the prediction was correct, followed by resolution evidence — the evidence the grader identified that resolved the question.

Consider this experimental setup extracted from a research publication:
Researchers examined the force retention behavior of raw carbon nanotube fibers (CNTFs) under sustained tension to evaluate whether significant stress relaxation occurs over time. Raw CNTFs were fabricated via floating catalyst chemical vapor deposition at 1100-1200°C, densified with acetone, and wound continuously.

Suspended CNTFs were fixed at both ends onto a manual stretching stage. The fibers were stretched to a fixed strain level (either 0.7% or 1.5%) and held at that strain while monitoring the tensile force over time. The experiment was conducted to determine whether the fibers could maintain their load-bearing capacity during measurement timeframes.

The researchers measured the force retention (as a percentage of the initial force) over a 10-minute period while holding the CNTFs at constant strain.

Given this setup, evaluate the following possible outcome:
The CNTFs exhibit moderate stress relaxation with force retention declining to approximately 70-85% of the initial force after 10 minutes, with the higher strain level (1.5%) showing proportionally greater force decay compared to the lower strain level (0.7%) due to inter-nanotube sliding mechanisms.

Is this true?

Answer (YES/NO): NO